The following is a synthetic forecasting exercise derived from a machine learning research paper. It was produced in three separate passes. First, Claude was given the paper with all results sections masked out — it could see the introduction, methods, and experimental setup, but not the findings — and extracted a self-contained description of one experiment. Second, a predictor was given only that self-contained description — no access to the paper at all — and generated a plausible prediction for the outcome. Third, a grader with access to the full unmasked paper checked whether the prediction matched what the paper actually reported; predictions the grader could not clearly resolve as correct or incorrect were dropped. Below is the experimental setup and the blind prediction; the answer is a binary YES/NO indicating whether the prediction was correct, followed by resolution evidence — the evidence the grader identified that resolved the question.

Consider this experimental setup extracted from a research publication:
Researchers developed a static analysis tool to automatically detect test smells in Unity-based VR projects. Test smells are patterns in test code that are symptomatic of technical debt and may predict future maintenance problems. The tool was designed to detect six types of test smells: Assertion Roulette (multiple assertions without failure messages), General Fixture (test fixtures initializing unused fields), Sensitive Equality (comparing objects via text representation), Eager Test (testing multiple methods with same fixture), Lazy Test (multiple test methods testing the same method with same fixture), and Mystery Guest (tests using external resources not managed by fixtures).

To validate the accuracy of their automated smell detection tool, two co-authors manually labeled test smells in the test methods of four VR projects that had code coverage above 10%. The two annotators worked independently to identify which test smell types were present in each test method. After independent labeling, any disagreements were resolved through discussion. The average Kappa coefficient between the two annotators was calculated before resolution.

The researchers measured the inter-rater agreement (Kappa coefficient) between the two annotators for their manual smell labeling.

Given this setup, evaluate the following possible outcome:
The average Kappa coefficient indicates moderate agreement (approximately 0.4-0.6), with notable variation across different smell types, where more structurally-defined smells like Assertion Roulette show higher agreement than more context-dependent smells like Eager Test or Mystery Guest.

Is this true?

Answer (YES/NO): NO